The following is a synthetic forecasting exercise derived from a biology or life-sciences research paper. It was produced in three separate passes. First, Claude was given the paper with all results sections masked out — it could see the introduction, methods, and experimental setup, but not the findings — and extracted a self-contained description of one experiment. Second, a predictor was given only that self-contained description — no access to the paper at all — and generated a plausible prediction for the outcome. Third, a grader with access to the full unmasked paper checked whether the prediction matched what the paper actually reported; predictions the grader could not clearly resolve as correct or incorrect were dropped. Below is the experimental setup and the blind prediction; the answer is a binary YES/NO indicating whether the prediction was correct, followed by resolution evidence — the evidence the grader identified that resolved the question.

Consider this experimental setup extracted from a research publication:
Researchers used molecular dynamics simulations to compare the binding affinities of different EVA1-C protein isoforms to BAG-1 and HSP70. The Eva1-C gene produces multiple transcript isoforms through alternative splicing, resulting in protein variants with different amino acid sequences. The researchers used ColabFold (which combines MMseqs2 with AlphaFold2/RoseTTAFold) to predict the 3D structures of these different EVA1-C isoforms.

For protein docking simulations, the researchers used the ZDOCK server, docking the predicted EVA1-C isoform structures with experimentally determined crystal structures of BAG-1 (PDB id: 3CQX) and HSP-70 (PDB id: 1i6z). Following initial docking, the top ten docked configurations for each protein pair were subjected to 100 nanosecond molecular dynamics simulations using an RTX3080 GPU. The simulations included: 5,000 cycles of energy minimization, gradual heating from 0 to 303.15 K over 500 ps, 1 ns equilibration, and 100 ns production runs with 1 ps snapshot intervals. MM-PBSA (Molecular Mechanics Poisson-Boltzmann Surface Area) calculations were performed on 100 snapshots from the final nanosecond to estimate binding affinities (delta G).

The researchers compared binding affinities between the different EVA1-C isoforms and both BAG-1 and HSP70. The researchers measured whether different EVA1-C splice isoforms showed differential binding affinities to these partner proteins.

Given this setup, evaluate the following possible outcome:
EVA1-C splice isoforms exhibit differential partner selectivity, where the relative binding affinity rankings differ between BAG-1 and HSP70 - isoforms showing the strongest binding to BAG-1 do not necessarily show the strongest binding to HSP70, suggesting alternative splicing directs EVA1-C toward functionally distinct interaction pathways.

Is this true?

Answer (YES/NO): YES